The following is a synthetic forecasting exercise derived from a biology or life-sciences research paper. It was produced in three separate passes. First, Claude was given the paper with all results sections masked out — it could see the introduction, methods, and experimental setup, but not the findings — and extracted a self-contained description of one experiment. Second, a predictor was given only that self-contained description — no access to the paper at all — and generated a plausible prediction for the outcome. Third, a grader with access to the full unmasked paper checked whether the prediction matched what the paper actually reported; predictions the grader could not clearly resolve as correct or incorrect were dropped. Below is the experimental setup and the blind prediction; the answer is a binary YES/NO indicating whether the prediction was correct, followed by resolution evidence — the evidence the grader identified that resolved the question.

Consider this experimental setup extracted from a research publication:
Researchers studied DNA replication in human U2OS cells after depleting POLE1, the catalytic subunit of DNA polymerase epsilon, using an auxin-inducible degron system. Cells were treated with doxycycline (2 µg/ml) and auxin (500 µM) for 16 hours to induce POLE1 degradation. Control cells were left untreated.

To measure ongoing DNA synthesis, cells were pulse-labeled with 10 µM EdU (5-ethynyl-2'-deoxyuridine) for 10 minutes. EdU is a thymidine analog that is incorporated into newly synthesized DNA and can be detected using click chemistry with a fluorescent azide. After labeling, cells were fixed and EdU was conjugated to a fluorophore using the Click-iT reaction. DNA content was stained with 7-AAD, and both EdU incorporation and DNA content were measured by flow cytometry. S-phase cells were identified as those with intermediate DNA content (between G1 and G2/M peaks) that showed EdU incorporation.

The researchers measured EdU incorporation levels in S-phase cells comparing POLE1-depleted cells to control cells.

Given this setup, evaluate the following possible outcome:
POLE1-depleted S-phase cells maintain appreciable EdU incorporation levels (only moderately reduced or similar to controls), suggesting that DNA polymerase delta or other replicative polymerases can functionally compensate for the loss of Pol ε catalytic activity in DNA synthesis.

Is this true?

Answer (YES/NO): NO